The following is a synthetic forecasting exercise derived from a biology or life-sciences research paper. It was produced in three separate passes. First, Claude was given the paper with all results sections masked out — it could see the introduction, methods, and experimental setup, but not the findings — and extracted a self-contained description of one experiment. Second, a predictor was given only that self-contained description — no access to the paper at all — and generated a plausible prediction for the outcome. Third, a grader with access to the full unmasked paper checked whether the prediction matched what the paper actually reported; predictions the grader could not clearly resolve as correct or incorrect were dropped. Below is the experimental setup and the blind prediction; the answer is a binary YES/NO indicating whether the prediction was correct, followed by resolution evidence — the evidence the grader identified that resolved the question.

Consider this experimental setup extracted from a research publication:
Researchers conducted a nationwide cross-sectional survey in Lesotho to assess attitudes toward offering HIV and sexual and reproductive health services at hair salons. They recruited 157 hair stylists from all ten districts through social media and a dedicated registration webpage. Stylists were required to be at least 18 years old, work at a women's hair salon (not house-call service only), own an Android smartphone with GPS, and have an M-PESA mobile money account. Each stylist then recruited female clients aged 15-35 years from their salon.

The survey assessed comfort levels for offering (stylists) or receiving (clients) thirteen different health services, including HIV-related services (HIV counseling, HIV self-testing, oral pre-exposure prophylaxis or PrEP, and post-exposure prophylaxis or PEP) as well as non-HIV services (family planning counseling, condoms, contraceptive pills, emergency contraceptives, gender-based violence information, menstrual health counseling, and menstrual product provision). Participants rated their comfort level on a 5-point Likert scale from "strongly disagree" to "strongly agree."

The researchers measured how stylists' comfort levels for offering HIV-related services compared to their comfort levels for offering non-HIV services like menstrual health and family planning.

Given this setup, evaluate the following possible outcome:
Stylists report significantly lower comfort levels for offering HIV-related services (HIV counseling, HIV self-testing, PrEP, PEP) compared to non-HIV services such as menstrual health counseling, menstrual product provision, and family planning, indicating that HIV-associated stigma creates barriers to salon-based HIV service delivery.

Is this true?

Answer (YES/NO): NO